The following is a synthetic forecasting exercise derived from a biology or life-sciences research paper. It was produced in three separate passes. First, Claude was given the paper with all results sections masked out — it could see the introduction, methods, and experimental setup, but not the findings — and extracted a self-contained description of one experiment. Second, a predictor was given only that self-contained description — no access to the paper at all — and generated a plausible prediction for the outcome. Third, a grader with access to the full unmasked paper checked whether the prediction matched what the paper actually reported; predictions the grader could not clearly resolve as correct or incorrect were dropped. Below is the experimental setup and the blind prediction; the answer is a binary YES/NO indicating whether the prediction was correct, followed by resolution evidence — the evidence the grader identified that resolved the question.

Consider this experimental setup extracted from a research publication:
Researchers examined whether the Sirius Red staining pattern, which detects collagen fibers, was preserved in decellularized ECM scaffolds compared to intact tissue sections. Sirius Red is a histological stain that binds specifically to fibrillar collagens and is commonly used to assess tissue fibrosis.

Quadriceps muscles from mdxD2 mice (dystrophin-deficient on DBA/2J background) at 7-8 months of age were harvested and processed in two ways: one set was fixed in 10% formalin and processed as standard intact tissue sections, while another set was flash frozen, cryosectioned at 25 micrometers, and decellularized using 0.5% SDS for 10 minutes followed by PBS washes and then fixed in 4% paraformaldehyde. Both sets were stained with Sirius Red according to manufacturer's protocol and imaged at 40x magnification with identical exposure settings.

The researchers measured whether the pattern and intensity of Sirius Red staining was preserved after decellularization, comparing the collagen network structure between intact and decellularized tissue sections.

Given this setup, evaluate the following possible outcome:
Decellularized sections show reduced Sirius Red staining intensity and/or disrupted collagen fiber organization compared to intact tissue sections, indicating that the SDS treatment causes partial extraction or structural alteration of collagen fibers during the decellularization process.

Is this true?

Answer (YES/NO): NO